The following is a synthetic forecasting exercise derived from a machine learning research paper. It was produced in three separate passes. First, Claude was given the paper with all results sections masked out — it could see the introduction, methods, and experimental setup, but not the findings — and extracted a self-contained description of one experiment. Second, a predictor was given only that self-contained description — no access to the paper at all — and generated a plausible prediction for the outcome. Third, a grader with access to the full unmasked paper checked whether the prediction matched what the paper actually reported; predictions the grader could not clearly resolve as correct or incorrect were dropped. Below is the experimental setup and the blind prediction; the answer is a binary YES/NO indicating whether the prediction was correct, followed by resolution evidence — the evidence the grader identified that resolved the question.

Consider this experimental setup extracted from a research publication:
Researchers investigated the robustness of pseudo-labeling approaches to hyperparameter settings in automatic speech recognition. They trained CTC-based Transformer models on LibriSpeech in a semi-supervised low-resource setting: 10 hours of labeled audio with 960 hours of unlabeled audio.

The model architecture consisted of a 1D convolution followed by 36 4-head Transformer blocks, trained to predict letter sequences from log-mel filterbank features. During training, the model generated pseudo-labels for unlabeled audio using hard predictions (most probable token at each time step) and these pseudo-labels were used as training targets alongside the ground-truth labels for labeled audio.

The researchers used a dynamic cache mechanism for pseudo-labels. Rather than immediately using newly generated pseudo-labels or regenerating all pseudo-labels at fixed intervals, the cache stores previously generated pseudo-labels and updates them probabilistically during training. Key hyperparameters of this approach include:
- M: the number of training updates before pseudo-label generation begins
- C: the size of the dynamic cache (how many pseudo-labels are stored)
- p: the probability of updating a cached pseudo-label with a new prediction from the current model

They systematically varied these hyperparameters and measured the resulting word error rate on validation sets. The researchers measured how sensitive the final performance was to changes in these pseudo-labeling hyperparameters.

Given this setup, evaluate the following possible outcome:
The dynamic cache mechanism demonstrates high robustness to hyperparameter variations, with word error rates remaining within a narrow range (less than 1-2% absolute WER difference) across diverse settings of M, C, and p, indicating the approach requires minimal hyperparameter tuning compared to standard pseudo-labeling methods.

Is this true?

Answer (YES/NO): NO